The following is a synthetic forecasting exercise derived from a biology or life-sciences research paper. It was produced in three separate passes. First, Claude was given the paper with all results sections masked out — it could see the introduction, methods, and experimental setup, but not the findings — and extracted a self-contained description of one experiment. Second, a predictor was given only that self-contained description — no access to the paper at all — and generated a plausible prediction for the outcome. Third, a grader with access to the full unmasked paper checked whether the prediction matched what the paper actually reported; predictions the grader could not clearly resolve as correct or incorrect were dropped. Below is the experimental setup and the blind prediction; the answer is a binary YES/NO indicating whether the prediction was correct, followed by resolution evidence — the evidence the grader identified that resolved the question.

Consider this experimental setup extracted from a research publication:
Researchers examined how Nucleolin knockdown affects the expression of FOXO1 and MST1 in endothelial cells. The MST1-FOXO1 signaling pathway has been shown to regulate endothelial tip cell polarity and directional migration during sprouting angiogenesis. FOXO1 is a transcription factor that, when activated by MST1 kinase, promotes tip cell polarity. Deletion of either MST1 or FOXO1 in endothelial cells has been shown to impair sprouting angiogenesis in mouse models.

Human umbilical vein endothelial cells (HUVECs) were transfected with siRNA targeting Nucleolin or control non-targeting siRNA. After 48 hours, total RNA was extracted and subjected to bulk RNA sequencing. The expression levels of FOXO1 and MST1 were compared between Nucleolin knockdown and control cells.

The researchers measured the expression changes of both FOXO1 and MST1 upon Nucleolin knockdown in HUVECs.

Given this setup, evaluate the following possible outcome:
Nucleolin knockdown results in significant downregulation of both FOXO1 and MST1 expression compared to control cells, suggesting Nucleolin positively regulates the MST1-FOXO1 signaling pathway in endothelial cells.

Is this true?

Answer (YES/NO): NO